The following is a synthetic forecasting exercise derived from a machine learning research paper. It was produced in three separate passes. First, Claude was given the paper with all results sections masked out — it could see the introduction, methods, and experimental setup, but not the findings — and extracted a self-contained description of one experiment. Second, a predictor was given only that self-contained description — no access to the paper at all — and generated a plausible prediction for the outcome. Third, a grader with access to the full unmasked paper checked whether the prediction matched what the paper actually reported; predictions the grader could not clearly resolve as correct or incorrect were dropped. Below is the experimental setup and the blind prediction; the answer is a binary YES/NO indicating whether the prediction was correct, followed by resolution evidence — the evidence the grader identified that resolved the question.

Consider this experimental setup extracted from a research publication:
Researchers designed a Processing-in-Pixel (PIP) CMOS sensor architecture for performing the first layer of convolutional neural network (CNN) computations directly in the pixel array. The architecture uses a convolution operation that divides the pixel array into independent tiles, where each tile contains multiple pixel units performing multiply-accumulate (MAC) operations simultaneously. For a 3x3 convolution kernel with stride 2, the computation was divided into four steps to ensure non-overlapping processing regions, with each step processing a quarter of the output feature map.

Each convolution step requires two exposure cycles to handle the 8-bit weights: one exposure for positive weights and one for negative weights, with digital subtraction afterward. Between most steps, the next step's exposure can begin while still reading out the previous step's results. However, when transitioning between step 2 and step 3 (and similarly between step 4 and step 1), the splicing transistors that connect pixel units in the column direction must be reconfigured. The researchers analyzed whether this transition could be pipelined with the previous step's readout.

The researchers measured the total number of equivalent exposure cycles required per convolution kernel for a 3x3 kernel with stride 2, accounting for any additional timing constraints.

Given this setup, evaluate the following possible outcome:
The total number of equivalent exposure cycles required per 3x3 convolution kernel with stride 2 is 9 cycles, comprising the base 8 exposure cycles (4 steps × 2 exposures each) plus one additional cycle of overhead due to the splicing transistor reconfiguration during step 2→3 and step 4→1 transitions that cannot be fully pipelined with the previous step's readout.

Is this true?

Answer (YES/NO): NO